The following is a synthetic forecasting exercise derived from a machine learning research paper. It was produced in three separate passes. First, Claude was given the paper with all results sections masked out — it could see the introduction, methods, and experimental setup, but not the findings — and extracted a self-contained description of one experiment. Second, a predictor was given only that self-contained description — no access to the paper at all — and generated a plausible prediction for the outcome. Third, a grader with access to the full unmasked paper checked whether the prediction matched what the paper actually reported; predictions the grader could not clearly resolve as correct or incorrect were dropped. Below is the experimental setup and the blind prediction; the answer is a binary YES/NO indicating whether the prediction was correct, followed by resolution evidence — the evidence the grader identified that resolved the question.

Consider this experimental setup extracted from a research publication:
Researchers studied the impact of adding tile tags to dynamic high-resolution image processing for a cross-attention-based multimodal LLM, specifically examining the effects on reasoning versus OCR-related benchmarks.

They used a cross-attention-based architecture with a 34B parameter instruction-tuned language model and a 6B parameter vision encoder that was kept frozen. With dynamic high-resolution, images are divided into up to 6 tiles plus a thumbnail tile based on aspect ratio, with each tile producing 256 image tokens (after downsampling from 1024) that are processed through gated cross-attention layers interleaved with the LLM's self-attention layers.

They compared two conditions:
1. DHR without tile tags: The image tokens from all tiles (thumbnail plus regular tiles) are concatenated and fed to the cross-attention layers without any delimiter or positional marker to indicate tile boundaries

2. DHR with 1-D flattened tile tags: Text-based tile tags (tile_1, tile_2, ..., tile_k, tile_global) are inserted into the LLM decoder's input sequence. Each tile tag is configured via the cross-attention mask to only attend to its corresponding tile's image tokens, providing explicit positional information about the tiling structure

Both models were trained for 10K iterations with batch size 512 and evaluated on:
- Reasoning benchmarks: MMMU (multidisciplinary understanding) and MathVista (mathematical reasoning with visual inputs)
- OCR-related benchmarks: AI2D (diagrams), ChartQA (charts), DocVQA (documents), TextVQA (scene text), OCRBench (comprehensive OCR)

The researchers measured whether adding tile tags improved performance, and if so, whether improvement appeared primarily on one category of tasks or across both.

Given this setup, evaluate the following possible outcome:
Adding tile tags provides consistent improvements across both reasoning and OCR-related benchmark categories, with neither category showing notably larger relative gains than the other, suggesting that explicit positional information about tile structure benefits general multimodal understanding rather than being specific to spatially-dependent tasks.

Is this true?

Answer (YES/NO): NO